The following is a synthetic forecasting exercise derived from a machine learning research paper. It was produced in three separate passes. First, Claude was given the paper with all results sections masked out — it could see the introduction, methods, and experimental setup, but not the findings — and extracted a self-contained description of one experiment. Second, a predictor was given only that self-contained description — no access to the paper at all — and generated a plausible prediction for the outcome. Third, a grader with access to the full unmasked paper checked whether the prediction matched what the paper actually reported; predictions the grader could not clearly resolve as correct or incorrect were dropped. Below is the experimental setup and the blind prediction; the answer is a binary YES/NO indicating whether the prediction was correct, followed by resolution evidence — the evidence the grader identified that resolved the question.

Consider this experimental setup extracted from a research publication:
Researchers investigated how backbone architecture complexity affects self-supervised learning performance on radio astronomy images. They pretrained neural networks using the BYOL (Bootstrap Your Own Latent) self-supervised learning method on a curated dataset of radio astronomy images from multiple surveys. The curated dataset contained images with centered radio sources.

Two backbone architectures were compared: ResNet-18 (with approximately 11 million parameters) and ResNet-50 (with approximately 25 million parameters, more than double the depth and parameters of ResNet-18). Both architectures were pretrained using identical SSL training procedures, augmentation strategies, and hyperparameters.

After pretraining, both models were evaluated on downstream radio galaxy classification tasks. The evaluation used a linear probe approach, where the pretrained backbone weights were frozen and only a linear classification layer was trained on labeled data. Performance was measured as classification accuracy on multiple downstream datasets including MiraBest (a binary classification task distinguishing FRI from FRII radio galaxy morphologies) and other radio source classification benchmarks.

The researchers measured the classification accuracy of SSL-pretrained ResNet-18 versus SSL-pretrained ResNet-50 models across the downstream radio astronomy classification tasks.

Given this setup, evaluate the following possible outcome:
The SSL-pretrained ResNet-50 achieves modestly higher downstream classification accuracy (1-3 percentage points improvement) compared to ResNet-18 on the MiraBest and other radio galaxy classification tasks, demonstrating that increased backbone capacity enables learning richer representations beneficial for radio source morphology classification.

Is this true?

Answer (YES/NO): NO